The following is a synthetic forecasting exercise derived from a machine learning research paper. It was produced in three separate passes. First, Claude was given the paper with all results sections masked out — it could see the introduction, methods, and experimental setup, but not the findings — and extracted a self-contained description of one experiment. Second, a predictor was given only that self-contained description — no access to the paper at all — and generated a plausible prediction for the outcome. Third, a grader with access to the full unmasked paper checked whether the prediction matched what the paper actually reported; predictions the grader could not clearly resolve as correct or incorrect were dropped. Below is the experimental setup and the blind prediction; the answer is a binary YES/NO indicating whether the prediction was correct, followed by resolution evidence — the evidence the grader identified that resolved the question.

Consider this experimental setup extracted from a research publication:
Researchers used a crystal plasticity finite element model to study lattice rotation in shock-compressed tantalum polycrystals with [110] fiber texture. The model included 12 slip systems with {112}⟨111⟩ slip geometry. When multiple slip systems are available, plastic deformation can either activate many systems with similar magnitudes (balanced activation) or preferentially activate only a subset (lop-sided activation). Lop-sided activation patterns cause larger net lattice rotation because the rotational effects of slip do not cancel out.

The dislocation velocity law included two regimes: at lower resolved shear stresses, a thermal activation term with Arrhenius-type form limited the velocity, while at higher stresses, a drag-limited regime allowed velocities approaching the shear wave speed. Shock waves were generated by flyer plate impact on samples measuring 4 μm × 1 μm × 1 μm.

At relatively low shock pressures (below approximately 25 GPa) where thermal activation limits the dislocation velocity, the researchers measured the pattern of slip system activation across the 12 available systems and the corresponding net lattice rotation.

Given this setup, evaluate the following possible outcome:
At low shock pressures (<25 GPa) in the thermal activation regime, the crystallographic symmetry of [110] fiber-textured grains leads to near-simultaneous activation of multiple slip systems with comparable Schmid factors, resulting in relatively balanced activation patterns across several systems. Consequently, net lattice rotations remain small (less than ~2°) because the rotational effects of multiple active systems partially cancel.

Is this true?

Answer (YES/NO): YES